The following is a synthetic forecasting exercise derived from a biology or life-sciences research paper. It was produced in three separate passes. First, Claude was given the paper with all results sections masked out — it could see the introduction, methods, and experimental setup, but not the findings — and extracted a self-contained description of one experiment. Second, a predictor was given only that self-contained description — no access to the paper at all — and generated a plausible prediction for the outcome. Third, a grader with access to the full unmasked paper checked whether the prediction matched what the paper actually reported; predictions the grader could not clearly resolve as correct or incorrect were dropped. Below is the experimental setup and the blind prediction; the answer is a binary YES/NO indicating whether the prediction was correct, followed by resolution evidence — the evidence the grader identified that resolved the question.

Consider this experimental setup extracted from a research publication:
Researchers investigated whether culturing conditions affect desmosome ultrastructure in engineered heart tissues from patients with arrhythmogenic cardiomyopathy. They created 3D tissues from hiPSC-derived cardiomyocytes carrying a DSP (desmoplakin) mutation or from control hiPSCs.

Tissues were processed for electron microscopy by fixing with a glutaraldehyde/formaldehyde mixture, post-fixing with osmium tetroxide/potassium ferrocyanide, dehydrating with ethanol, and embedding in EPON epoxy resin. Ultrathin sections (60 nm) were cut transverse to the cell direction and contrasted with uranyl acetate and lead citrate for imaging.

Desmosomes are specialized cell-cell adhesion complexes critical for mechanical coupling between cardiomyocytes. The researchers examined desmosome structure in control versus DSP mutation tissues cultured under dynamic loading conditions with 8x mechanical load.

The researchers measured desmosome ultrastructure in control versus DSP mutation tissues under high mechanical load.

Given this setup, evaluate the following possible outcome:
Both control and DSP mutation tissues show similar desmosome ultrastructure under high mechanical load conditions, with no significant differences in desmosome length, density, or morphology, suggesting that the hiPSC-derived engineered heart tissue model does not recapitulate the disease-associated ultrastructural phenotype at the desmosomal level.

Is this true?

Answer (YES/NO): NO